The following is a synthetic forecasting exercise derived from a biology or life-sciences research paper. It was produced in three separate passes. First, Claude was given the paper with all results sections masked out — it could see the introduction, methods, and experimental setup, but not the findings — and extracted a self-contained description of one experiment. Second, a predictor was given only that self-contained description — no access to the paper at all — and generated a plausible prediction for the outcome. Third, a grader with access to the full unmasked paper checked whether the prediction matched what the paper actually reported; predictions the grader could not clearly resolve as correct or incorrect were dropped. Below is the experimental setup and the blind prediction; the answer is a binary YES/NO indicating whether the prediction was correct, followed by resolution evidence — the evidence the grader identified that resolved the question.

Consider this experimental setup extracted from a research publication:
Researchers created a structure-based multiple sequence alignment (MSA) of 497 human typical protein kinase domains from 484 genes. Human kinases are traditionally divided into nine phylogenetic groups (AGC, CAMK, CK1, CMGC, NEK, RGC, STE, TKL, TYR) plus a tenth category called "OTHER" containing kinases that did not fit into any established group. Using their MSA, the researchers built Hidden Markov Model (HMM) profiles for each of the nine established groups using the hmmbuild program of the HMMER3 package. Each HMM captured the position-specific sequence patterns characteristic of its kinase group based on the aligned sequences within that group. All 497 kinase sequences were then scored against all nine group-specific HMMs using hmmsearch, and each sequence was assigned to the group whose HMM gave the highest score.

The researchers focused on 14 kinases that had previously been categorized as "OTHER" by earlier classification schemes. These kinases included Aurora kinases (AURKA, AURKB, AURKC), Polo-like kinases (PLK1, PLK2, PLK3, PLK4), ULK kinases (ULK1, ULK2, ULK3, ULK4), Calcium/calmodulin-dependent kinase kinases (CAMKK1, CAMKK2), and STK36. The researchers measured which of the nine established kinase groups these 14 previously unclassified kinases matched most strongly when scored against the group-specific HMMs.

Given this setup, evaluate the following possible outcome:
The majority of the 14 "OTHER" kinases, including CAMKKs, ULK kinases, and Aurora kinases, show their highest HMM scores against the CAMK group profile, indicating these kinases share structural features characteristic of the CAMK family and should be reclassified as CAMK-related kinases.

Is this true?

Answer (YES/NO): NO